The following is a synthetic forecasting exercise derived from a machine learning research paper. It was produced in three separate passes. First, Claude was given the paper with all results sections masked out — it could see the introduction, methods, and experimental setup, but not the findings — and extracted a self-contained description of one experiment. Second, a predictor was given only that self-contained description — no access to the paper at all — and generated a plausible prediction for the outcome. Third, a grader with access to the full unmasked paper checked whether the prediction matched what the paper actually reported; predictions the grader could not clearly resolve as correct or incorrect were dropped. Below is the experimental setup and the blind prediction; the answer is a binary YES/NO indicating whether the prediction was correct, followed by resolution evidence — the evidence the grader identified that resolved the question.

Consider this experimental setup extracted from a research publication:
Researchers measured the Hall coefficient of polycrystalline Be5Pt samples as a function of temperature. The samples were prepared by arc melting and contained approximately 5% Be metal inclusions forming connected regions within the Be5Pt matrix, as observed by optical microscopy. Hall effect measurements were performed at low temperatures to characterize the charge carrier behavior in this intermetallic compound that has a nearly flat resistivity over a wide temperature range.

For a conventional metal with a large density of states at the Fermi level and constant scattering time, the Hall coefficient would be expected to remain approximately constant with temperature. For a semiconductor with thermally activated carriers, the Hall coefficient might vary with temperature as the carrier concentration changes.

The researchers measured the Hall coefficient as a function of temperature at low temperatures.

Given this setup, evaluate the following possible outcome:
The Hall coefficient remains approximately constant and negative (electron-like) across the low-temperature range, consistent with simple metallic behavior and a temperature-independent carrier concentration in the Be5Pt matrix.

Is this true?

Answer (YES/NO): NO